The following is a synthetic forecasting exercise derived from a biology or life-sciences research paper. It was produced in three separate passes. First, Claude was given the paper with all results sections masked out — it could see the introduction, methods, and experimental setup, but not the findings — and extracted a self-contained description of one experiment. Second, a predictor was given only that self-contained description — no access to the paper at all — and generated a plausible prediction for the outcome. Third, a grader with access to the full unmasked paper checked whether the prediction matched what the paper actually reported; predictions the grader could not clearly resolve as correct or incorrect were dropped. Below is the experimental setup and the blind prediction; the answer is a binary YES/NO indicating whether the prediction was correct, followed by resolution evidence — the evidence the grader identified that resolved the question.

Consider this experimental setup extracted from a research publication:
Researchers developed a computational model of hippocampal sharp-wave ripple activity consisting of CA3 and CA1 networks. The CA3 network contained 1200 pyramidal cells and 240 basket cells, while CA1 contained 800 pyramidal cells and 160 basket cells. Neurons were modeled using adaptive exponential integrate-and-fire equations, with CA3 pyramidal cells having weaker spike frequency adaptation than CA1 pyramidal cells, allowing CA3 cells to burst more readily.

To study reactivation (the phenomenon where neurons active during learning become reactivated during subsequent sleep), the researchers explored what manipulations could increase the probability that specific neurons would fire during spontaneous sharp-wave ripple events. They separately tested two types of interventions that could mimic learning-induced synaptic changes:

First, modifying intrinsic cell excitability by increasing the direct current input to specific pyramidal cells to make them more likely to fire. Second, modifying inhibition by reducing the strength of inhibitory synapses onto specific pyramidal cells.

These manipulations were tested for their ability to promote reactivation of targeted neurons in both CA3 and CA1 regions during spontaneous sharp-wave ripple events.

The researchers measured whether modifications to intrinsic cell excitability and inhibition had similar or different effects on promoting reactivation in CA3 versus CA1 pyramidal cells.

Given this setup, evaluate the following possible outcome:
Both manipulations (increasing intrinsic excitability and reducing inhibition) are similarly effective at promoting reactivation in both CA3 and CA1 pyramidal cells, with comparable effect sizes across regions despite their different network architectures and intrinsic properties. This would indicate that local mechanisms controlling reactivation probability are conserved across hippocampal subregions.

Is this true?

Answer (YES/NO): NO